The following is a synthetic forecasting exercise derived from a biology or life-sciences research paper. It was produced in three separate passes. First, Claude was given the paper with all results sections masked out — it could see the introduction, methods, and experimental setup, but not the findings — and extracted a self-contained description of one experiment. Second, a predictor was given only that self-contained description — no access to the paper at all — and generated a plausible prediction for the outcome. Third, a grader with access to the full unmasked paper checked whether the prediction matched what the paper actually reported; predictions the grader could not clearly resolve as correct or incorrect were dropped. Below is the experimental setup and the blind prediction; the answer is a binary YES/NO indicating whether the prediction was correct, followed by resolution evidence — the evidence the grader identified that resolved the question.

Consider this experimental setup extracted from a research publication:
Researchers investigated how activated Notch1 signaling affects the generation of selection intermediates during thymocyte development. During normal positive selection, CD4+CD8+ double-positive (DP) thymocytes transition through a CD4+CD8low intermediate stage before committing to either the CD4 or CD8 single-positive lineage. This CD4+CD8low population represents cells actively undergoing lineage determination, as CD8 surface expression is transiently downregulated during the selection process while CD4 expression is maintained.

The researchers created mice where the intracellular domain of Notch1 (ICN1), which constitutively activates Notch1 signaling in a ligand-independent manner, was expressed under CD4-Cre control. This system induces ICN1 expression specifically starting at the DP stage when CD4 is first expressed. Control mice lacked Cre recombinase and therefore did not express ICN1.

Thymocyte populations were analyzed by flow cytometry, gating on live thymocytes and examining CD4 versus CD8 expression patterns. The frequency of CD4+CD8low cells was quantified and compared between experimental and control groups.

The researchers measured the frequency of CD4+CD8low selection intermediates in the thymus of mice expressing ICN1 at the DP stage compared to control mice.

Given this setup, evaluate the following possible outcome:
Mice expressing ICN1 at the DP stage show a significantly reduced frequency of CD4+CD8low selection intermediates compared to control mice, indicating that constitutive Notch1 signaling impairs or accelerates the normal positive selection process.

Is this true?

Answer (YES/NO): YES